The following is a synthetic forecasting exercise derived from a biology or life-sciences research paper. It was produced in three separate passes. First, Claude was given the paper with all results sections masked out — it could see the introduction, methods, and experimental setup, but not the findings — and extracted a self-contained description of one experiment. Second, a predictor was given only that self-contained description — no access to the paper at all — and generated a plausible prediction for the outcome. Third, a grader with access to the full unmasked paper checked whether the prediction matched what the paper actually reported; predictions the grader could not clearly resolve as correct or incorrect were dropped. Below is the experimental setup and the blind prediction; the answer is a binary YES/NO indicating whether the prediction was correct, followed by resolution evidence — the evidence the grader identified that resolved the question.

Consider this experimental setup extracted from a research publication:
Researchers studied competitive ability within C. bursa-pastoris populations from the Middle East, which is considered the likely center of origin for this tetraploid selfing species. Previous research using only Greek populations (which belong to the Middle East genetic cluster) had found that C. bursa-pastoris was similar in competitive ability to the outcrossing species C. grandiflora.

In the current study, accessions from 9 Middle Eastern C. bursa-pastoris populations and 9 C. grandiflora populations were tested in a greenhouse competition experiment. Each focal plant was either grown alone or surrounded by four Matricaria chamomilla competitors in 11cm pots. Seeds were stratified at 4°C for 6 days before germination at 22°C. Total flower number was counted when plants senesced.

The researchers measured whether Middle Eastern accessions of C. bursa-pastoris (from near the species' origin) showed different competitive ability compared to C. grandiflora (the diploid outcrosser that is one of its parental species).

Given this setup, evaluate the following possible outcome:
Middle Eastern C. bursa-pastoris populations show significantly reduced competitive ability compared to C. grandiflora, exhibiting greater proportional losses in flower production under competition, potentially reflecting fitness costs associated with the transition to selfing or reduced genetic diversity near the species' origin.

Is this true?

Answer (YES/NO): NO